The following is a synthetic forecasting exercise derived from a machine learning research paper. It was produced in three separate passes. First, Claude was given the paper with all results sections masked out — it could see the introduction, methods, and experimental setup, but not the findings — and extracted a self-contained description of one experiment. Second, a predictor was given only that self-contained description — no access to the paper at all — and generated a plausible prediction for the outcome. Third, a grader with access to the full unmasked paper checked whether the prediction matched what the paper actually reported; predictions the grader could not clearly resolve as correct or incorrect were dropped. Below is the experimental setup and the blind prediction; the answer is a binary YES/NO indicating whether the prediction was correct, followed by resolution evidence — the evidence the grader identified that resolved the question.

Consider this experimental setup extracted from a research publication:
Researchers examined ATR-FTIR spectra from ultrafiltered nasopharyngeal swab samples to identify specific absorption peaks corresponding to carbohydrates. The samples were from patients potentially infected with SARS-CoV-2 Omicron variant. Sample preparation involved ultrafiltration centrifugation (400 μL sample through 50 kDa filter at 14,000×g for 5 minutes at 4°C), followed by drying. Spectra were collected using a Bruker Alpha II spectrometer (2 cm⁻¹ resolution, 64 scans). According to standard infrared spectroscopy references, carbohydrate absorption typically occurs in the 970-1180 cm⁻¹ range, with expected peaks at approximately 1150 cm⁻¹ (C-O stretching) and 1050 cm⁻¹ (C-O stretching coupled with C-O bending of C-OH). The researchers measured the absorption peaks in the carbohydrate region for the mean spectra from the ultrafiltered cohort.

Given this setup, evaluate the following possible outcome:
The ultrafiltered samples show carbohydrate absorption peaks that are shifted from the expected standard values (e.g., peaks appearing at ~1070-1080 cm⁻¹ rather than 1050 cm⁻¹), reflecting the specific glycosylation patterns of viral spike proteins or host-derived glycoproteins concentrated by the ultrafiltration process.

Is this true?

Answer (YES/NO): NO